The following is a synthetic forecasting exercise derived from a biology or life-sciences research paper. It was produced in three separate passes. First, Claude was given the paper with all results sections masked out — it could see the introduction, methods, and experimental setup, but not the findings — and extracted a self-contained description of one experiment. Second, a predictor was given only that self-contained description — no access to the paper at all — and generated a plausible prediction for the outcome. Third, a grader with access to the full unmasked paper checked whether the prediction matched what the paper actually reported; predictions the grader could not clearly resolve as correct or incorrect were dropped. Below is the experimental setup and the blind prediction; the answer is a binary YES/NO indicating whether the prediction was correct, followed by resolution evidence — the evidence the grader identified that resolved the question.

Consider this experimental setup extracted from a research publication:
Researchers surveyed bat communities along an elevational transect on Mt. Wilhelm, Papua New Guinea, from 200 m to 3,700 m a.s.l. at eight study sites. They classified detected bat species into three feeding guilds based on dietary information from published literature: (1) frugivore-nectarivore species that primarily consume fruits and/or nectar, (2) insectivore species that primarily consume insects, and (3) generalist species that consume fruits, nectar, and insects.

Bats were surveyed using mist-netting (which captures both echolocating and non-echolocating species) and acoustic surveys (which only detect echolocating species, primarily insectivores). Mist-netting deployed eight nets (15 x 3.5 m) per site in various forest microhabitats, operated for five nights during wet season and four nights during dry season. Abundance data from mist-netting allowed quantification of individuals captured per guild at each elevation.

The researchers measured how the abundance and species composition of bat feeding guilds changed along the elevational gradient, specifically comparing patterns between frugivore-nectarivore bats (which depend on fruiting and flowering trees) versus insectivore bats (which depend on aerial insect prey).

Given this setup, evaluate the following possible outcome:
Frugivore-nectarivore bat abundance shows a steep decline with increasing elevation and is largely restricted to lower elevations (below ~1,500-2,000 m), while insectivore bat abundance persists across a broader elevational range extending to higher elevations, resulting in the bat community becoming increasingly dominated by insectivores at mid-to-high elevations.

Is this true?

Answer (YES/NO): NO